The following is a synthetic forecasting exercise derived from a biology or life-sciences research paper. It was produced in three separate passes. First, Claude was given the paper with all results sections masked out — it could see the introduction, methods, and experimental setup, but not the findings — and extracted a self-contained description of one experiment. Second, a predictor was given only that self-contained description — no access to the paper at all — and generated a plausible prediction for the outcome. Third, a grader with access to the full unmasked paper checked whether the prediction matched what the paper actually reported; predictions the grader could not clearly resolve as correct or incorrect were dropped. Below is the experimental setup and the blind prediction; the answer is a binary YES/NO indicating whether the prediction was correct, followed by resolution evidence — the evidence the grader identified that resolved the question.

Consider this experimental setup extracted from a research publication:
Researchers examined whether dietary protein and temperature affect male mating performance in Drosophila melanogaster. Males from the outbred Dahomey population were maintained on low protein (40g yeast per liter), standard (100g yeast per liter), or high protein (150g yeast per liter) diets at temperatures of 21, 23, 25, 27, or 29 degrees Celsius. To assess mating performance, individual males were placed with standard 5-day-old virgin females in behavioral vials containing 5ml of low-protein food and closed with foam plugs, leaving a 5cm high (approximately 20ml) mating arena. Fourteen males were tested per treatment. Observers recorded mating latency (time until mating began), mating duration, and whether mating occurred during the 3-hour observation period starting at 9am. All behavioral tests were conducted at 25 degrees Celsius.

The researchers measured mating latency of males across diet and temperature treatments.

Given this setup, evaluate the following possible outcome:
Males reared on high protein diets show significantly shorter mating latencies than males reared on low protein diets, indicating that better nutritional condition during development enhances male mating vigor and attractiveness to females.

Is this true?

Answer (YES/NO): NO